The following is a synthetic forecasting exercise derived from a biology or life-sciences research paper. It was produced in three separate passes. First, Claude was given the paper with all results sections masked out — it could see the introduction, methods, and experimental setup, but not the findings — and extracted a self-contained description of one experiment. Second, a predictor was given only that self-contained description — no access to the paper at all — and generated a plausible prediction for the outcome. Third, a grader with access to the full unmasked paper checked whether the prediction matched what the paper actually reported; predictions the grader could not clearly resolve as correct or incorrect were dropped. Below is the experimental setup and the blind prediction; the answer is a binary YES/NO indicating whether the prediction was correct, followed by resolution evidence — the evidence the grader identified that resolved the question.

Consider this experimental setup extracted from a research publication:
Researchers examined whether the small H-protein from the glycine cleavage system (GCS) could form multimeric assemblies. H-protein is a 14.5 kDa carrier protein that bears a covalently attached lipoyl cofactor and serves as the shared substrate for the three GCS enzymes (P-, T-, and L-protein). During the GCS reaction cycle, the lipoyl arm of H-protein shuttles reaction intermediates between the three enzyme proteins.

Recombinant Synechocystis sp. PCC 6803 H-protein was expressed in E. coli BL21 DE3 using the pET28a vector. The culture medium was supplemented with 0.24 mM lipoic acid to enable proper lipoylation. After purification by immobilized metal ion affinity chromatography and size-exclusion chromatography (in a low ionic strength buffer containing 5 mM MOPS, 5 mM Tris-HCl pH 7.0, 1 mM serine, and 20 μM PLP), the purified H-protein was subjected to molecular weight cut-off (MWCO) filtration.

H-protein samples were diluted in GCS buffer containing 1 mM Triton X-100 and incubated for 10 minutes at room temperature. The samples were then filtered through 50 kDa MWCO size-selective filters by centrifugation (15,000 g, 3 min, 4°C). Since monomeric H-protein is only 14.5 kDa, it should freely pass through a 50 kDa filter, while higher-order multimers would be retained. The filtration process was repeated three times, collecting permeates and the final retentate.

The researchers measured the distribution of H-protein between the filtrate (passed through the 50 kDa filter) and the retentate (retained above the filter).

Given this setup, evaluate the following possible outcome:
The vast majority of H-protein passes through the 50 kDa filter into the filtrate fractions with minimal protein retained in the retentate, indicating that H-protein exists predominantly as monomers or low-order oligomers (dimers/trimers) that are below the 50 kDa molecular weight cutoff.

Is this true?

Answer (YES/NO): NO